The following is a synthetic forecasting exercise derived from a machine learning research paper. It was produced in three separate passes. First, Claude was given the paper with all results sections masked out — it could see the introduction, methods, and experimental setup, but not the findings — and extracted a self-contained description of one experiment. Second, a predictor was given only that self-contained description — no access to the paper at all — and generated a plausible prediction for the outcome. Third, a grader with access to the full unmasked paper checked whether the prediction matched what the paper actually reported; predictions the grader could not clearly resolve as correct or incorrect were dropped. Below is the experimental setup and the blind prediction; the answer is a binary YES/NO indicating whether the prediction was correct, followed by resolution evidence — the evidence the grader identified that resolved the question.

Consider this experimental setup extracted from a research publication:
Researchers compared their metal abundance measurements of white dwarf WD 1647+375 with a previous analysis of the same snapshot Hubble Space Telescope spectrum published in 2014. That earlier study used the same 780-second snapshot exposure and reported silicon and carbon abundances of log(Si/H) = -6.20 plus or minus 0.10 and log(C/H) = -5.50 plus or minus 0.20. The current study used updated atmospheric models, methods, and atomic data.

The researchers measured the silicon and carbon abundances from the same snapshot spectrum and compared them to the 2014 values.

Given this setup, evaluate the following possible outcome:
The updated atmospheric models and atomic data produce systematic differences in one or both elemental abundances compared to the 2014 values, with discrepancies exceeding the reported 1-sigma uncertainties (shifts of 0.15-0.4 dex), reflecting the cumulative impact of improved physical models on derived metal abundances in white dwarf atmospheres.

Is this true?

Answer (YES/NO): YES